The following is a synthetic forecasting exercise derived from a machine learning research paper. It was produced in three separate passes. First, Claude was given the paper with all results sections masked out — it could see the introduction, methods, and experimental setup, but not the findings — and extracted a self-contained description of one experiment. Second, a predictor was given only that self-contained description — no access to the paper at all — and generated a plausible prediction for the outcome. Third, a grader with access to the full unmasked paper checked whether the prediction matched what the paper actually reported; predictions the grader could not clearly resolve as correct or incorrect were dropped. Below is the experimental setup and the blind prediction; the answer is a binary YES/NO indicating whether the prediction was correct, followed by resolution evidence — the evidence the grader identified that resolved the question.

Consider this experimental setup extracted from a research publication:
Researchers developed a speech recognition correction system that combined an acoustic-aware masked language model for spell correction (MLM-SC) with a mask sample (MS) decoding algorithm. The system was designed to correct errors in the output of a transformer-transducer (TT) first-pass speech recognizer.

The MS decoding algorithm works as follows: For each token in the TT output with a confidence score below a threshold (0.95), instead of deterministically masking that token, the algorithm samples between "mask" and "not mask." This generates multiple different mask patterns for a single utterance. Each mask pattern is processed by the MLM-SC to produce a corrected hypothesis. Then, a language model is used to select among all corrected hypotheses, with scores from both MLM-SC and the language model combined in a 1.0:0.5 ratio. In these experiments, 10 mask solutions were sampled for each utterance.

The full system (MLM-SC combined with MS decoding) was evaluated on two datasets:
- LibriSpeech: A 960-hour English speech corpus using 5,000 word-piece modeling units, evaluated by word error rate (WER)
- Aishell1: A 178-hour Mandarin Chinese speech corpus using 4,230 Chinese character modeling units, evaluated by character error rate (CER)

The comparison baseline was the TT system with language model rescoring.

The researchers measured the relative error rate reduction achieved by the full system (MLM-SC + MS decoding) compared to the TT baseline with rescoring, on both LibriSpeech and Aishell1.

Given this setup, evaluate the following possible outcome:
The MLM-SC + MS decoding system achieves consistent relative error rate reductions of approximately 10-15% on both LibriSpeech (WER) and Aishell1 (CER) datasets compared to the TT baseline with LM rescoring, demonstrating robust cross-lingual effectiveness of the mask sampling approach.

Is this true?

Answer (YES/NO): NO